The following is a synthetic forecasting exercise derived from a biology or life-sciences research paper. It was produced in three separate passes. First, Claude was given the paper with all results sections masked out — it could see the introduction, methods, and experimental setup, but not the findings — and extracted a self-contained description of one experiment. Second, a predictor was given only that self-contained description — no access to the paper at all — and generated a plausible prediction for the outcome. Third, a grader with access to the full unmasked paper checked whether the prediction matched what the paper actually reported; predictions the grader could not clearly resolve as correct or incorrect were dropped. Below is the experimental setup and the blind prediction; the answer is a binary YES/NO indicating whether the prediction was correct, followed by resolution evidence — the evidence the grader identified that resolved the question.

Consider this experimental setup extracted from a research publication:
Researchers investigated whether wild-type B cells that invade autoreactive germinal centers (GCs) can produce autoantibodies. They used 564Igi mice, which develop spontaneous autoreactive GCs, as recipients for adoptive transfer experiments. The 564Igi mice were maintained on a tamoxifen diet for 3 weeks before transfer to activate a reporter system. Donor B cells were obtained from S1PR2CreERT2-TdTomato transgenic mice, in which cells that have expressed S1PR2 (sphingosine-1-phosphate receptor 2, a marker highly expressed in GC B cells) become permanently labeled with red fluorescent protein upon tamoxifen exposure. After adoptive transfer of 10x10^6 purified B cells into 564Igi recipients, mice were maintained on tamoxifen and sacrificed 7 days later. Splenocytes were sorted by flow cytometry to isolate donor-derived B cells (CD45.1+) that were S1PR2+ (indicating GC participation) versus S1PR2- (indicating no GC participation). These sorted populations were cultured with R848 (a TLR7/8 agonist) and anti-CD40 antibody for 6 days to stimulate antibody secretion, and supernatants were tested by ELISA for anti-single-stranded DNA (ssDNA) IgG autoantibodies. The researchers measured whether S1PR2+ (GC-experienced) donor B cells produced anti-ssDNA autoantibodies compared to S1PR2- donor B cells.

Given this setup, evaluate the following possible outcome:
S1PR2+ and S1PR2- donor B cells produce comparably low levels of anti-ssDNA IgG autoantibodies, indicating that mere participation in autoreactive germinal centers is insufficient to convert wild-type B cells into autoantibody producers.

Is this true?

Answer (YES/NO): NO